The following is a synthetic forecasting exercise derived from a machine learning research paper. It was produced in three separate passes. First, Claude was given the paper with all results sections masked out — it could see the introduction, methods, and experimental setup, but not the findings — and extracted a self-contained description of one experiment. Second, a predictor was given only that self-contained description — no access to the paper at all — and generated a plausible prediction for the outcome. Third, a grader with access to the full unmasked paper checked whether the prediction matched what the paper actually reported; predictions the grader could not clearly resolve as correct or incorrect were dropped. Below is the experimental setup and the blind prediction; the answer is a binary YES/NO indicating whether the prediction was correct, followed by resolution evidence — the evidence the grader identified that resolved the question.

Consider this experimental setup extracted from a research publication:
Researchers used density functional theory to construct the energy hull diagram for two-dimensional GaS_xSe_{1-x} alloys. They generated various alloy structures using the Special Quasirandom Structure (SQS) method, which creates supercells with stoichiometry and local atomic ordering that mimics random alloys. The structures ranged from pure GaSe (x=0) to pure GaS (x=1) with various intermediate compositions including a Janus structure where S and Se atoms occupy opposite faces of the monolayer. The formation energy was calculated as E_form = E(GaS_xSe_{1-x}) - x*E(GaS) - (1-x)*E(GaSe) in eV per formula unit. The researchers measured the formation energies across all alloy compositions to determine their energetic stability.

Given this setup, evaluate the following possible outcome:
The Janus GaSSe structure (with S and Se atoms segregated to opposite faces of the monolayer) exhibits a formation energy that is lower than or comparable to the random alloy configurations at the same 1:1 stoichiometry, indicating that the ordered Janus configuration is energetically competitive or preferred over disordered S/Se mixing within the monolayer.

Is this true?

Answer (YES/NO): NO